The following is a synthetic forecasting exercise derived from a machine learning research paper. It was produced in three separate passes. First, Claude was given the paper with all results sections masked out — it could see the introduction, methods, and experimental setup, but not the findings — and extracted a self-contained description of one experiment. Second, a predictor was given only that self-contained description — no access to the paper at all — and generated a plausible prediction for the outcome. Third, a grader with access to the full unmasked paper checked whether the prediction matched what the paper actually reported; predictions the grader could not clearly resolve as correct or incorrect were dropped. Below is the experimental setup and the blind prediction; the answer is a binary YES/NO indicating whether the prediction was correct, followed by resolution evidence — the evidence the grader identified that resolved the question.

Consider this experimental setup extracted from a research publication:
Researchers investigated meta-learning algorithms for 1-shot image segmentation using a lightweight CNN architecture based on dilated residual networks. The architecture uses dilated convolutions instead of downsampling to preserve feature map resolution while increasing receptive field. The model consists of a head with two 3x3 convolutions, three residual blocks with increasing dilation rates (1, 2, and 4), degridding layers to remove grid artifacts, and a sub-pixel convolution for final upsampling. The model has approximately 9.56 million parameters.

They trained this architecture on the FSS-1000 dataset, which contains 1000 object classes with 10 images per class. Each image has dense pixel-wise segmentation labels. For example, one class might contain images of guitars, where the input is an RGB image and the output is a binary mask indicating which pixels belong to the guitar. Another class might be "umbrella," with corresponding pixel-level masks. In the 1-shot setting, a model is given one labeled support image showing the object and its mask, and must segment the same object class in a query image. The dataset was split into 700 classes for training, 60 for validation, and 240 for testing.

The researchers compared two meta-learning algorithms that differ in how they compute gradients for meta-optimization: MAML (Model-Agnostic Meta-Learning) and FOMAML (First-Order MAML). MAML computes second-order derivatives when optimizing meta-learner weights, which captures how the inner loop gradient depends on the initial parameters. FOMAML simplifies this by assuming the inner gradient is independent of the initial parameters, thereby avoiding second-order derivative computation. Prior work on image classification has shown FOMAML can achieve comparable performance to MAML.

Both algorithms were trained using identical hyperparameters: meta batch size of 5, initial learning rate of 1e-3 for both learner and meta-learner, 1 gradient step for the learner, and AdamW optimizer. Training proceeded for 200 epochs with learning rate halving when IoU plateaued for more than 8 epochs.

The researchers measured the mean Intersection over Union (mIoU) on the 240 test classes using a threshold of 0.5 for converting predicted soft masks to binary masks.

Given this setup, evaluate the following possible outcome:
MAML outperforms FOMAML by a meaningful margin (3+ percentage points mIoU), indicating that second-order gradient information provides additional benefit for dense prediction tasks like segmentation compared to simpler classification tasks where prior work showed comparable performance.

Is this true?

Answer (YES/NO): YES